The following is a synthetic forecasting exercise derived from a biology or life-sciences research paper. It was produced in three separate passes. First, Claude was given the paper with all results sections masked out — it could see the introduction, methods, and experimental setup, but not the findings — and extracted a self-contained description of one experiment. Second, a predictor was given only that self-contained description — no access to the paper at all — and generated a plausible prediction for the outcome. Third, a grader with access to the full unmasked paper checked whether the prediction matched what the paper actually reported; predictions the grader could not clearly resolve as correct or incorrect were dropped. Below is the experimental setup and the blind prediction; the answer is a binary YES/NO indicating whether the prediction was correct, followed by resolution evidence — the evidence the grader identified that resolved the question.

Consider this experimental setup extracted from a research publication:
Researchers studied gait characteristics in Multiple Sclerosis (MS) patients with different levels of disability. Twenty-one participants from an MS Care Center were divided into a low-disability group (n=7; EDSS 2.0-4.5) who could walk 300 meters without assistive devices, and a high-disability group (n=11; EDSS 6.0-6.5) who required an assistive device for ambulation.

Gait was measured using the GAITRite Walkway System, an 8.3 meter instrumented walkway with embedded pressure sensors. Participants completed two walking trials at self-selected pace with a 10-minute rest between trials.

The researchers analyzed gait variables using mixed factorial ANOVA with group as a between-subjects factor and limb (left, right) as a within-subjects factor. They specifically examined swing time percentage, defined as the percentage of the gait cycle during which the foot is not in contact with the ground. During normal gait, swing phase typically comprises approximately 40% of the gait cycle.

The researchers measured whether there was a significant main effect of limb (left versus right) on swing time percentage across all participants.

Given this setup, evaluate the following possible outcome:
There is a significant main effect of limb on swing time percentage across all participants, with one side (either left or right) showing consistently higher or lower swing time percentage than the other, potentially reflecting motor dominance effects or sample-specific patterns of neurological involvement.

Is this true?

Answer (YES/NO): NO